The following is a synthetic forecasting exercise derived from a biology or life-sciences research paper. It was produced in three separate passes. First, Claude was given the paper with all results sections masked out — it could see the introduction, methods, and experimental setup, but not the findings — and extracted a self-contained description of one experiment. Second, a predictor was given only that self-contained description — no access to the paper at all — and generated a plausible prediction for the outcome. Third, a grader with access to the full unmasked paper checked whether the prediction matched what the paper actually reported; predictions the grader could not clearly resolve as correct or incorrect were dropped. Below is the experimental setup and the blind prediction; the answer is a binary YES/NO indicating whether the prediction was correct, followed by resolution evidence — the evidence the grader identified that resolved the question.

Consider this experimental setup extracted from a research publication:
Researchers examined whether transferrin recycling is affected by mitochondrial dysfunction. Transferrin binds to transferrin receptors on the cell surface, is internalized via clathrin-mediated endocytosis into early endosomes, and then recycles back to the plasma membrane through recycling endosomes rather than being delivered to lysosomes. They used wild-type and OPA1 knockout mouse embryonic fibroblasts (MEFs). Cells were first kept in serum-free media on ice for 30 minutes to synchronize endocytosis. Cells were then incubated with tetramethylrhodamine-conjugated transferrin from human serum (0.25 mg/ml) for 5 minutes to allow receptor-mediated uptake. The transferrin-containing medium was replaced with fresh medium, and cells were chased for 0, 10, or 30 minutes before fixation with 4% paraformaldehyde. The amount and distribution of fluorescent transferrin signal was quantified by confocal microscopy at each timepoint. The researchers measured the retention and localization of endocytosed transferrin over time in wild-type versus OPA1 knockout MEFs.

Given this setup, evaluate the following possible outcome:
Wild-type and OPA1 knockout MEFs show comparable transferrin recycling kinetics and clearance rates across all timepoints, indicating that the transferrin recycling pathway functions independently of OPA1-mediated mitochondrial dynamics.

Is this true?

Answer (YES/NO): NO